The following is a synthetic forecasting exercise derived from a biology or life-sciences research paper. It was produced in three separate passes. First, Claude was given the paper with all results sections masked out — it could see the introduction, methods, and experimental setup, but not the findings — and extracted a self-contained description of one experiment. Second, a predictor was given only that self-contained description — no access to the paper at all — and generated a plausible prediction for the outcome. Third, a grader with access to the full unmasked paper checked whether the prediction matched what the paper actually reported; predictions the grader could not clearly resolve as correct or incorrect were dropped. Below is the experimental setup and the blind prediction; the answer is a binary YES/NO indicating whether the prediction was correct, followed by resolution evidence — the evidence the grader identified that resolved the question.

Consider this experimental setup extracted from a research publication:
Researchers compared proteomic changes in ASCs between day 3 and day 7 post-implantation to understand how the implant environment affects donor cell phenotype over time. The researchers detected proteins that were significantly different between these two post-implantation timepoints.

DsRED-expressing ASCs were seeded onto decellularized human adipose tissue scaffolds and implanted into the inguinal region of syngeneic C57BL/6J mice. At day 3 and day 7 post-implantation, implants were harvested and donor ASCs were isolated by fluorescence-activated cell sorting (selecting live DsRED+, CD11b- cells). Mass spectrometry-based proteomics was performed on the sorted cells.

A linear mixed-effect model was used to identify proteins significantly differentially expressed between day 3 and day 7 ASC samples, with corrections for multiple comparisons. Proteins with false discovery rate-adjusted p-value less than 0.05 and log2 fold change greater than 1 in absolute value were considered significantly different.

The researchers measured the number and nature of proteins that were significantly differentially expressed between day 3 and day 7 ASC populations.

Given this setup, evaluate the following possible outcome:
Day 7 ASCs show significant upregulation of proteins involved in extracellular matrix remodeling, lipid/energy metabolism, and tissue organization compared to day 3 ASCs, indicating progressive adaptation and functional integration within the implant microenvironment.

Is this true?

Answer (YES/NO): NO